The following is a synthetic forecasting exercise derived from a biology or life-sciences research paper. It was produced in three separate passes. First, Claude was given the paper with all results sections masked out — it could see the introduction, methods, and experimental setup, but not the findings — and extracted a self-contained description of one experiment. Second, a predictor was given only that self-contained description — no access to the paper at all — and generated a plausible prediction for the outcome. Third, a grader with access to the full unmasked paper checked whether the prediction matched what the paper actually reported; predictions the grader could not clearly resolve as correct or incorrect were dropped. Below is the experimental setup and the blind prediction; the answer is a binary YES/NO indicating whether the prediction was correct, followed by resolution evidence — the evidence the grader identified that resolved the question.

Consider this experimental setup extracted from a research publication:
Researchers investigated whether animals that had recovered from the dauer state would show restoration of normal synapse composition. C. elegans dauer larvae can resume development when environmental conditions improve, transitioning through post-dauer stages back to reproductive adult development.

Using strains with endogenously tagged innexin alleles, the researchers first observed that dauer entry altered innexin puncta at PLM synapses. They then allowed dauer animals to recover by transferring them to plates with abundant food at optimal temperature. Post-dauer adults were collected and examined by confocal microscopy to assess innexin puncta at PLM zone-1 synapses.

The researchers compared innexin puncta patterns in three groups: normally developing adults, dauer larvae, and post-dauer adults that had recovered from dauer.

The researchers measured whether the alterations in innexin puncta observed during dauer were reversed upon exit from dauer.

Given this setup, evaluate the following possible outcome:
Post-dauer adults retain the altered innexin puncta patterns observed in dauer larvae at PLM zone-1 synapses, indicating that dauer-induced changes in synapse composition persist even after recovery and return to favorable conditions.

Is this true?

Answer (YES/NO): NO